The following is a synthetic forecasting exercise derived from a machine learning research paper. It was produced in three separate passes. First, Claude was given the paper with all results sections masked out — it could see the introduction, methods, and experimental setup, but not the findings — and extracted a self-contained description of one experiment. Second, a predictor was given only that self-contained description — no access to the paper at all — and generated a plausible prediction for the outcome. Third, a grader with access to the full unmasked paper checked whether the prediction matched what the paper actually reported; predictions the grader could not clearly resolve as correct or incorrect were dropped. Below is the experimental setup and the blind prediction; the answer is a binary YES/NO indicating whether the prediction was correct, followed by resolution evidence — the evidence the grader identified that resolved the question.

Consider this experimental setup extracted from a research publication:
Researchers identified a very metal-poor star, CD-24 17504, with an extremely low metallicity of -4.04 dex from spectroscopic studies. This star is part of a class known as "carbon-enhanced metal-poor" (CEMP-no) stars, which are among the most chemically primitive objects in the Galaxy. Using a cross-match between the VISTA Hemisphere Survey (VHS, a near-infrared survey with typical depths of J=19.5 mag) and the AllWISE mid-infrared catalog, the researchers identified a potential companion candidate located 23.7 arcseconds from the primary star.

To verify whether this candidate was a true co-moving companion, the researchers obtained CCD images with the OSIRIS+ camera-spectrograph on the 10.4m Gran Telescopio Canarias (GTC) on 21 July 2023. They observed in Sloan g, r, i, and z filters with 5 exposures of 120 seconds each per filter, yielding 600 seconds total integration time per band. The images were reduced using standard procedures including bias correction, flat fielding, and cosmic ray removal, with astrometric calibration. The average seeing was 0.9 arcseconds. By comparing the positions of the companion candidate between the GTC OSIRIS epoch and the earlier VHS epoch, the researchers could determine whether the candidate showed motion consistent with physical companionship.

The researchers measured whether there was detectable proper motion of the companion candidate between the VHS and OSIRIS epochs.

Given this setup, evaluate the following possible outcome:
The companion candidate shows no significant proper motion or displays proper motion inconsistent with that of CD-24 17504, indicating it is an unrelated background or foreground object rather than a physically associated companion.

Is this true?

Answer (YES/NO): YES